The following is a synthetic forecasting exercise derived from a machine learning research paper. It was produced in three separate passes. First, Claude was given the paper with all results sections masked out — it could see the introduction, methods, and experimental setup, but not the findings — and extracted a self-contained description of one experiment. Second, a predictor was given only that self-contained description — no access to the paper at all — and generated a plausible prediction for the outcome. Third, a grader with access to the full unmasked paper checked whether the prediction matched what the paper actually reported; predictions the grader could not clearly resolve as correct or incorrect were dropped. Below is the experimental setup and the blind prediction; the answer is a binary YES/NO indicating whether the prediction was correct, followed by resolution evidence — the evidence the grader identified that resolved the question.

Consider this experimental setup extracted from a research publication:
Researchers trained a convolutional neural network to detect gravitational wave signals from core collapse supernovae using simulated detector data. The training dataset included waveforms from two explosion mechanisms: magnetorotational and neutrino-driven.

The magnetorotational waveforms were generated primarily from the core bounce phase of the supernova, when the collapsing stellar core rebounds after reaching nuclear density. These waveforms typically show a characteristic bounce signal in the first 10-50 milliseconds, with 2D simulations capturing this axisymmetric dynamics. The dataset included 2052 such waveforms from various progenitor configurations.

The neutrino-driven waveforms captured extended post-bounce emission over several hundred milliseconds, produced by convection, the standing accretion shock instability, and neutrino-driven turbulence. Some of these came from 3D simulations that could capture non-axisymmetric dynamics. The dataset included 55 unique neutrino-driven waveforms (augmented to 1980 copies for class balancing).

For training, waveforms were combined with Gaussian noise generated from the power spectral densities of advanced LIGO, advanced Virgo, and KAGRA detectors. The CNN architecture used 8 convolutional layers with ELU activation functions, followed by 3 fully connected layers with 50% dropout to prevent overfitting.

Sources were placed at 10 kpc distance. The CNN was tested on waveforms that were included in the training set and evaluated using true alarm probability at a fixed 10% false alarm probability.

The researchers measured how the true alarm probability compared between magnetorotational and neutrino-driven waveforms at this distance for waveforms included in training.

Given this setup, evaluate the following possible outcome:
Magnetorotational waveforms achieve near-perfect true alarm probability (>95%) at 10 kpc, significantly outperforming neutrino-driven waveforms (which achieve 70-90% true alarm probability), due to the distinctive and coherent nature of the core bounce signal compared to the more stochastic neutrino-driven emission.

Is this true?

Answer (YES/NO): NO